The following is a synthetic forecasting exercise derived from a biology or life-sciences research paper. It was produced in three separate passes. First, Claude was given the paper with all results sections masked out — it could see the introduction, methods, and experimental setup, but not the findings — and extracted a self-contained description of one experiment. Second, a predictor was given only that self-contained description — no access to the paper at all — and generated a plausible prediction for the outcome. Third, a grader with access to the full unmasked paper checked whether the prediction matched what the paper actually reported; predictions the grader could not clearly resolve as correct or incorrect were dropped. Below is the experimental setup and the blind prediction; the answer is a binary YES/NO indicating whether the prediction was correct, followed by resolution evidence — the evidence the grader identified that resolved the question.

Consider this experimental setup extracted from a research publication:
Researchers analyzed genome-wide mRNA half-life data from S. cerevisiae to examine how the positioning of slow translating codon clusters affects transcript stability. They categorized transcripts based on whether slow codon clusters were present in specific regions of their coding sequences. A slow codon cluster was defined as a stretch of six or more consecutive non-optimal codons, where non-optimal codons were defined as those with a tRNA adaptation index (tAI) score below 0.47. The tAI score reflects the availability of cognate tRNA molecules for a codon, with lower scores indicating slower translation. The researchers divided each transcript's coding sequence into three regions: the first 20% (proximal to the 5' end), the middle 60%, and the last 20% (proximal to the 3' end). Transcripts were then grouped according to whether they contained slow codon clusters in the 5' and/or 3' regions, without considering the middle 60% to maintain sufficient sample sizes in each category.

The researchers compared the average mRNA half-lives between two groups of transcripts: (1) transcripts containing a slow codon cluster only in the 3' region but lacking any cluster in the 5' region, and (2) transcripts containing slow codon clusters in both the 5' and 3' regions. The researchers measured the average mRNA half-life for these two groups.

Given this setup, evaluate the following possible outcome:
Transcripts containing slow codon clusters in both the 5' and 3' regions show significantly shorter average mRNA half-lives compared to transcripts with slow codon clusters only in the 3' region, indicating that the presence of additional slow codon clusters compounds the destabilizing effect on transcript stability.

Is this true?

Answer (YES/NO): NO